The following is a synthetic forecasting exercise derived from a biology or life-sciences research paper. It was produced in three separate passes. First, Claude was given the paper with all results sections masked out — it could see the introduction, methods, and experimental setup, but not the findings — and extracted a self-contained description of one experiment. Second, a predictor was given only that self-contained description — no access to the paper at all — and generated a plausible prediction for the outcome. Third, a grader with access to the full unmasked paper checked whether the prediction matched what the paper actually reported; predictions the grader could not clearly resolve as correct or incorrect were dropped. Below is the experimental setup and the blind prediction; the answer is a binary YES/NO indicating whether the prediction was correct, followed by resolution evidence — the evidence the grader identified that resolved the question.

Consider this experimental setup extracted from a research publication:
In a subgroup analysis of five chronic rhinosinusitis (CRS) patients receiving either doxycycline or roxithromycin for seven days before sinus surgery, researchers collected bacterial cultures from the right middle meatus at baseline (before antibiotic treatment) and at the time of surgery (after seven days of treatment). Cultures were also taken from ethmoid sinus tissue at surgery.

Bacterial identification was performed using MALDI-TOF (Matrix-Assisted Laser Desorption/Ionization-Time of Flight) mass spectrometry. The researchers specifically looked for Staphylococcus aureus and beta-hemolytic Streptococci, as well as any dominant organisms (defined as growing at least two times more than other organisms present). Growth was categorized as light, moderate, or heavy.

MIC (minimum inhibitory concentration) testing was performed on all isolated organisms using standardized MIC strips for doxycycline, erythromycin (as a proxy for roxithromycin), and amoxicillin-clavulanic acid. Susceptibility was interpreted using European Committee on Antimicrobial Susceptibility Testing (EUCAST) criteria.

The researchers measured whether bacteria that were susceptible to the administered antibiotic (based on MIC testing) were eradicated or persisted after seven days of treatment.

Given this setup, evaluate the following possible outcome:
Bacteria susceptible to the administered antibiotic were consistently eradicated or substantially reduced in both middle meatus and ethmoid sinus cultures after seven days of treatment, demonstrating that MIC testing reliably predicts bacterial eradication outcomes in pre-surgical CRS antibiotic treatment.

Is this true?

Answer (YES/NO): NO